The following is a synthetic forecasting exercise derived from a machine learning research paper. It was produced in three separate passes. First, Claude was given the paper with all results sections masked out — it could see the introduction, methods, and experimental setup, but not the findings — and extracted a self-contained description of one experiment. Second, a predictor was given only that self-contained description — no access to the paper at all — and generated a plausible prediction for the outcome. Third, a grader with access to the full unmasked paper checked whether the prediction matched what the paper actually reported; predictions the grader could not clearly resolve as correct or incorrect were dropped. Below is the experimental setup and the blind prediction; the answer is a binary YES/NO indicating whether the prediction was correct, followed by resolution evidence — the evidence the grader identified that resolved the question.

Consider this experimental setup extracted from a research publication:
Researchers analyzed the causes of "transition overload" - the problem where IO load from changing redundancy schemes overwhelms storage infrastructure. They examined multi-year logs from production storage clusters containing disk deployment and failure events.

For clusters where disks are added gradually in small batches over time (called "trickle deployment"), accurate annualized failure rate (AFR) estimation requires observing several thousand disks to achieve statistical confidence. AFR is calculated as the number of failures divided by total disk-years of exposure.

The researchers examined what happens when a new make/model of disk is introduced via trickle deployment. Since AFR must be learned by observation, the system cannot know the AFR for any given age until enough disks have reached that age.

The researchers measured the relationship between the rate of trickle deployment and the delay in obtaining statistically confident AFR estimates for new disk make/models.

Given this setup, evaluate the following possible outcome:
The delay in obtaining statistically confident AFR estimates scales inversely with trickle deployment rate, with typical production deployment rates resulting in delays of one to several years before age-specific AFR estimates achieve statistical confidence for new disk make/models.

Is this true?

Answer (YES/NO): NO